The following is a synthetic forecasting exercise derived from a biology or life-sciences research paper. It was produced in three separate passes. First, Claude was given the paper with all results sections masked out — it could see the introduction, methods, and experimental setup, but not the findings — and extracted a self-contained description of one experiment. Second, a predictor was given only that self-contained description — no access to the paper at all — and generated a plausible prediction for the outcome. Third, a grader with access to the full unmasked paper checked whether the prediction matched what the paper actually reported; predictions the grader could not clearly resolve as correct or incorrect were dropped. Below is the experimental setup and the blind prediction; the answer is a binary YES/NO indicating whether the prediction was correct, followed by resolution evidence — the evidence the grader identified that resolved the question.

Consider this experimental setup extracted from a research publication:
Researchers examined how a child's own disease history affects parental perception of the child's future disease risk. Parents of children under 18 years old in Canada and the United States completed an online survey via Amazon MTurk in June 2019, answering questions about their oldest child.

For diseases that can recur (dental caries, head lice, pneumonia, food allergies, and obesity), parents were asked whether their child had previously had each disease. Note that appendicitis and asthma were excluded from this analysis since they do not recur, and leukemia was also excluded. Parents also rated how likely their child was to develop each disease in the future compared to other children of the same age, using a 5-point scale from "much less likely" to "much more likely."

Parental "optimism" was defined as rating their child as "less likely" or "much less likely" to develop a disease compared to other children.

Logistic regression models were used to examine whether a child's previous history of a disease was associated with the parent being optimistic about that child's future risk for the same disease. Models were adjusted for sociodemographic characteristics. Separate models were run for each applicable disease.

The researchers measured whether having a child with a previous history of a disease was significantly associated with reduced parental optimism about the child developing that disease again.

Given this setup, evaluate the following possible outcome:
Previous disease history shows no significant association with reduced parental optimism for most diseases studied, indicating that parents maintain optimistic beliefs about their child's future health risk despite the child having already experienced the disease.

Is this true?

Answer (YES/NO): NO